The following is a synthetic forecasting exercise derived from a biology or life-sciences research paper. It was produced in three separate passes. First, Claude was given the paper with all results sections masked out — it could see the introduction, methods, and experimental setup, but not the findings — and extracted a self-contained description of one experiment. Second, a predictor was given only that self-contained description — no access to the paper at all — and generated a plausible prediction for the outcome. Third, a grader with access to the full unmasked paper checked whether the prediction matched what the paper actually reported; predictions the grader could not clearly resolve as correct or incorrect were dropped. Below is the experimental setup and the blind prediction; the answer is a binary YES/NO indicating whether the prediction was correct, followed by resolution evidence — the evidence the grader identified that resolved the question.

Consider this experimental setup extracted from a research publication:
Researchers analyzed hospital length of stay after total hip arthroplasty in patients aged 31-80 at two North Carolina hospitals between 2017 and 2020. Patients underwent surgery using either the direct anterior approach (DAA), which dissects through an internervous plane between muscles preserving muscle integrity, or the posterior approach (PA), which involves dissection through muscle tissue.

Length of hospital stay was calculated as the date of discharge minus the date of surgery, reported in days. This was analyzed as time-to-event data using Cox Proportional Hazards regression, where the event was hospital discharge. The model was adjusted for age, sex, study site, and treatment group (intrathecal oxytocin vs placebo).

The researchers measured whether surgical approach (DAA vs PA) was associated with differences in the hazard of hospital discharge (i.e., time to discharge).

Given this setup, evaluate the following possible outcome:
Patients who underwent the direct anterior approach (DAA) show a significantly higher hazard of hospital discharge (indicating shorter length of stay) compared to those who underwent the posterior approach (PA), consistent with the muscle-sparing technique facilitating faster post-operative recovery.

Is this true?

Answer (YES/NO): NO